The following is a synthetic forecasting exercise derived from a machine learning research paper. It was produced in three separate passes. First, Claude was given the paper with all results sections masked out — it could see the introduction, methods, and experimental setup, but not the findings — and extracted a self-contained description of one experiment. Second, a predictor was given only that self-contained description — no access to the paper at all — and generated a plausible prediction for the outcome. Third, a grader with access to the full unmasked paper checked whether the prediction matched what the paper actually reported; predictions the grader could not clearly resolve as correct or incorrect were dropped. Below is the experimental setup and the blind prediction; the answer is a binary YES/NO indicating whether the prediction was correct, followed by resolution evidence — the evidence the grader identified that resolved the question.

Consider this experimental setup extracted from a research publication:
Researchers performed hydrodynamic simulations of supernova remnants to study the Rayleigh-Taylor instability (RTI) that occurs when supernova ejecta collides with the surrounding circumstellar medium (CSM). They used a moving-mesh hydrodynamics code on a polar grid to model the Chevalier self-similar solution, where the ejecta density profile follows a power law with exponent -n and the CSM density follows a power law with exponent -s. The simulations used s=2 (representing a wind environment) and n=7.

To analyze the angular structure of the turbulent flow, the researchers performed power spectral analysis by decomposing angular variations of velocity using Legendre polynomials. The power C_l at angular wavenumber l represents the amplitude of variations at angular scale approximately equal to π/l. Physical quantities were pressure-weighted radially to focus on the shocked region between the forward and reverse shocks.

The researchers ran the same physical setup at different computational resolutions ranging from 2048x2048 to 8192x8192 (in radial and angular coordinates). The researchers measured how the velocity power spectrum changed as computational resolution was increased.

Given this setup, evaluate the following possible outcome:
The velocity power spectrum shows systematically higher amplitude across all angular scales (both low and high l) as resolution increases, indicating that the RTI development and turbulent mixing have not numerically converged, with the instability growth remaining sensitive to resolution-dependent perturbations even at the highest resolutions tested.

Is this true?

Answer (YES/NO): NO